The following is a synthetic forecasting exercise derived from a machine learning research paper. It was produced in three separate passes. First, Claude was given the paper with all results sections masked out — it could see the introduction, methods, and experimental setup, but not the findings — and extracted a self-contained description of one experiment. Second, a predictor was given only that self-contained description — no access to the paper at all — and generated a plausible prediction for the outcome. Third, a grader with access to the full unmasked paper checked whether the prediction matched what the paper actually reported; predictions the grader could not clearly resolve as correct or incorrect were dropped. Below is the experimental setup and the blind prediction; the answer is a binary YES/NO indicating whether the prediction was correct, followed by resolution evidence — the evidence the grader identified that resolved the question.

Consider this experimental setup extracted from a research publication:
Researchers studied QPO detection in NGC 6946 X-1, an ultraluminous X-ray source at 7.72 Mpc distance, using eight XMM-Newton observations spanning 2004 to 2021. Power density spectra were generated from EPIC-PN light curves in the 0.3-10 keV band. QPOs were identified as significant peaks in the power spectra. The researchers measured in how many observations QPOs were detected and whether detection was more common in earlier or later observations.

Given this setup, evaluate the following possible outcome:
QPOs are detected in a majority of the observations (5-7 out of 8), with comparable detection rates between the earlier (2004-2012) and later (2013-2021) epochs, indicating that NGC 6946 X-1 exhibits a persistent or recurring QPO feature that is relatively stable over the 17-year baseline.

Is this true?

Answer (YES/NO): NO